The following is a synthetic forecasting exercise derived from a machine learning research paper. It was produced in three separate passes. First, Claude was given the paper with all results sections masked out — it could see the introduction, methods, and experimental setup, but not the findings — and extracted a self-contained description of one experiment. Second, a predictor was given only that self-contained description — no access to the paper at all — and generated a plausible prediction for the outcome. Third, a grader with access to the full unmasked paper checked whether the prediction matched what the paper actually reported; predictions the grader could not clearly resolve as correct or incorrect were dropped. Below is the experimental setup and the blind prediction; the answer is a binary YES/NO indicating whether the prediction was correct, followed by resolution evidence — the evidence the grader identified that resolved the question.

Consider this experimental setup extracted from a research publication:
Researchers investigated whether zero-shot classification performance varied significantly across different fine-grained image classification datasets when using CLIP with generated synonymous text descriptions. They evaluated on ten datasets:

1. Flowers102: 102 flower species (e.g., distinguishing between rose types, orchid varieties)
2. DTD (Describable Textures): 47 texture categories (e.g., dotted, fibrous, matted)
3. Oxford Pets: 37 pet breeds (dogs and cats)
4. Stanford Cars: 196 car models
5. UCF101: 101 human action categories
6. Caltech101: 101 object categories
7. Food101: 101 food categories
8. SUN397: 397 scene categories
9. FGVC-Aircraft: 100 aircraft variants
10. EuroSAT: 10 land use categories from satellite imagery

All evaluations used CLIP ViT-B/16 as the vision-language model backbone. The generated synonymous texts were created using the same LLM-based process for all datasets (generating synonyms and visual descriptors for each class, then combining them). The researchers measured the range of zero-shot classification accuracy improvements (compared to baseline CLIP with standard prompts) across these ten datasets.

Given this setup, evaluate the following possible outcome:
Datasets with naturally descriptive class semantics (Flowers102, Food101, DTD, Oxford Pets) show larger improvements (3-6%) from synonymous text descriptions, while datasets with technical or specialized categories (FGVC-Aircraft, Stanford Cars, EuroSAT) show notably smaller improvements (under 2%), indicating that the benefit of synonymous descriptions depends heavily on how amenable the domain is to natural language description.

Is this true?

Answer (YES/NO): NO